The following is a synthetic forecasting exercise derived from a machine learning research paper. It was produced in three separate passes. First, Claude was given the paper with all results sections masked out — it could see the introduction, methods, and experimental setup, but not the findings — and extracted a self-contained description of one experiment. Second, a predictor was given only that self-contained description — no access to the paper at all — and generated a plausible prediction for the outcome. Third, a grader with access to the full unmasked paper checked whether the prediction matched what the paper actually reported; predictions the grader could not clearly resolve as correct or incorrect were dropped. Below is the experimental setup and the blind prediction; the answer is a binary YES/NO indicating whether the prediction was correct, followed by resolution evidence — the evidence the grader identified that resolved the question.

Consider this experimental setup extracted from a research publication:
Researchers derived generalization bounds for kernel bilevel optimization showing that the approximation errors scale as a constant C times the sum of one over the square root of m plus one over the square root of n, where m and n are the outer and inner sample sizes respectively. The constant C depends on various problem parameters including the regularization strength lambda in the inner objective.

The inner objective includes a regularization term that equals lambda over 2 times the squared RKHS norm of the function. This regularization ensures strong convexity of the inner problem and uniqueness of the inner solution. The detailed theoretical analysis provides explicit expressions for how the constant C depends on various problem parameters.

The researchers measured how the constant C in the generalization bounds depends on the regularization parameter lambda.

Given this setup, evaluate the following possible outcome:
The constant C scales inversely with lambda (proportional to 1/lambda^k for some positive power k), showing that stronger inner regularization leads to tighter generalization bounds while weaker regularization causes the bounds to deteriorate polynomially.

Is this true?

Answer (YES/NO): YES